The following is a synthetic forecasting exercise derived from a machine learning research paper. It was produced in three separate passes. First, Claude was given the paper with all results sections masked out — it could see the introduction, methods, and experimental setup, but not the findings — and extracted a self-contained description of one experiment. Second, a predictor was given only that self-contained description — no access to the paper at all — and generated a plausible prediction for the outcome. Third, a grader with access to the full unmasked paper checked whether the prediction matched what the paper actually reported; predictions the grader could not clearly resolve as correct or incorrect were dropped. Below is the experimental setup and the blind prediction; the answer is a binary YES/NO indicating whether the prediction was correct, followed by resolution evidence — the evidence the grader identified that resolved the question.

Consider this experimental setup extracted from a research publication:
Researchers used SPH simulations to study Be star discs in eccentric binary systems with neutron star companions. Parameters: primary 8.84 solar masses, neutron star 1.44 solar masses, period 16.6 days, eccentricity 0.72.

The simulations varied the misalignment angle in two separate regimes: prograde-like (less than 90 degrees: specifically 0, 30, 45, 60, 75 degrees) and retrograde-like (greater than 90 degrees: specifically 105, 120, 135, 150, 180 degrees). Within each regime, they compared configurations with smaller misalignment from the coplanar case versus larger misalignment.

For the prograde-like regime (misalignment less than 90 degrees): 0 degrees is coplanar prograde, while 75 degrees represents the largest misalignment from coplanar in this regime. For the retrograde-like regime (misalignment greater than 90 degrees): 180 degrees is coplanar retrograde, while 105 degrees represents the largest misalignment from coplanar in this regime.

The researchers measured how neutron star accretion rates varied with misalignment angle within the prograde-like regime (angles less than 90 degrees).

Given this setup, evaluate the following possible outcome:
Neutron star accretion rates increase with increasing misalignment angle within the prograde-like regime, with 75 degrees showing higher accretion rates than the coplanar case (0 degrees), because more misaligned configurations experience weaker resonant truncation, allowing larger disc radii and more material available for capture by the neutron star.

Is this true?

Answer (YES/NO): NO